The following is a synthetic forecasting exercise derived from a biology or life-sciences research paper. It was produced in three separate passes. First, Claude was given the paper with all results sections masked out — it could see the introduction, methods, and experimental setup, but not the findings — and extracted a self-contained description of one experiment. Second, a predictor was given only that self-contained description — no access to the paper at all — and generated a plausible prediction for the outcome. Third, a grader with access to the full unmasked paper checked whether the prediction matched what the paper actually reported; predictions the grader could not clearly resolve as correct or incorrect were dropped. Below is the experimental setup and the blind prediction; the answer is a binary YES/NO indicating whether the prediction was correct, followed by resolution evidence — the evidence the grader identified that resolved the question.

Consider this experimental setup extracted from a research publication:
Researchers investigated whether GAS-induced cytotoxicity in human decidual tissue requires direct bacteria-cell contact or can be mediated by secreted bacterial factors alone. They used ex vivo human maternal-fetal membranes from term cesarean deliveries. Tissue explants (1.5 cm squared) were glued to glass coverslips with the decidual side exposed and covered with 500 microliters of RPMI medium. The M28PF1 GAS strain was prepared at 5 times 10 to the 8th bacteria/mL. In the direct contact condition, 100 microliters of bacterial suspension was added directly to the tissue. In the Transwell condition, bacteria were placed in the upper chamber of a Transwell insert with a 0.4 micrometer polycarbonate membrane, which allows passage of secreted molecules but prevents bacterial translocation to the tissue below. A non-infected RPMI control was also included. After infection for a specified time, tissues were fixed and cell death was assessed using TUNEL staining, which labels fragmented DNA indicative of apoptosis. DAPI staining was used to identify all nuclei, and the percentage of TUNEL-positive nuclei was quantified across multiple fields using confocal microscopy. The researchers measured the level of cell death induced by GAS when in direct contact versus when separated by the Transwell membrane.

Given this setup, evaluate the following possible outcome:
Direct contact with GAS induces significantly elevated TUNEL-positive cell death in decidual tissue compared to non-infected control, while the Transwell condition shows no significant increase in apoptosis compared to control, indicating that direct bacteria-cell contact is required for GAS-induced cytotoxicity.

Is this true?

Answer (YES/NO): NO